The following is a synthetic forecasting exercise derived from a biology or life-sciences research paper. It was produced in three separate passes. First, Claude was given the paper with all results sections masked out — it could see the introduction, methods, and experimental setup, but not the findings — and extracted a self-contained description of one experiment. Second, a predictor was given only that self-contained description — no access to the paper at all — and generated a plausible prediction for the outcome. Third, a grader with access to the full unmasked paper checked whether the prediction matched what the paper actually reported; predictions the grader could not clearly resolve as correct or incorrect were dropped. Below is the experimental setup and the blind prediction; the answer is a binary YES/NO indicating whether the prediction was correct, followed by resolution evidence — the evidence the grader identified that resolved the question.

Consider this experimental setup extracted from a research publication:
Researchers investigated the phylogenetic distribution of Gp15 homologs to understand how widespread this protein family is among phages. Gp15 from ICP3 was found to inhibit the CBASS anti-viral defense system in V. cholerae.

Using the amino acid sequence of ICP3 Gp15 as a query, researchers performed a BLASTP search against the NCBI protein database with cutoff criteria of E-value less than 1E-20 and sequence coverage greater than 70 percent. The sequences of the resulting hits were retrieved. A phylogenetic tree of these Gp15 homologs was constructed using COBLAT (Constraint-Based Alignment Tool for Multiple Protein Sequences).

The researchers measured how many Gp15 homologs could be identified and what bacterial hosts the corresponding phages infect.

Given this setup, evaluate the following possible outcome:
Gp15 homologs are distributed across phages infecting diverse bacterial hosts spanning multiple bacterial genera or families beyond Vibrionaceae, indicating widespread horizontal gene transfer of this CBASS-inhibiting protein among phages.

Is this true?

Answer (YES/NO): YES